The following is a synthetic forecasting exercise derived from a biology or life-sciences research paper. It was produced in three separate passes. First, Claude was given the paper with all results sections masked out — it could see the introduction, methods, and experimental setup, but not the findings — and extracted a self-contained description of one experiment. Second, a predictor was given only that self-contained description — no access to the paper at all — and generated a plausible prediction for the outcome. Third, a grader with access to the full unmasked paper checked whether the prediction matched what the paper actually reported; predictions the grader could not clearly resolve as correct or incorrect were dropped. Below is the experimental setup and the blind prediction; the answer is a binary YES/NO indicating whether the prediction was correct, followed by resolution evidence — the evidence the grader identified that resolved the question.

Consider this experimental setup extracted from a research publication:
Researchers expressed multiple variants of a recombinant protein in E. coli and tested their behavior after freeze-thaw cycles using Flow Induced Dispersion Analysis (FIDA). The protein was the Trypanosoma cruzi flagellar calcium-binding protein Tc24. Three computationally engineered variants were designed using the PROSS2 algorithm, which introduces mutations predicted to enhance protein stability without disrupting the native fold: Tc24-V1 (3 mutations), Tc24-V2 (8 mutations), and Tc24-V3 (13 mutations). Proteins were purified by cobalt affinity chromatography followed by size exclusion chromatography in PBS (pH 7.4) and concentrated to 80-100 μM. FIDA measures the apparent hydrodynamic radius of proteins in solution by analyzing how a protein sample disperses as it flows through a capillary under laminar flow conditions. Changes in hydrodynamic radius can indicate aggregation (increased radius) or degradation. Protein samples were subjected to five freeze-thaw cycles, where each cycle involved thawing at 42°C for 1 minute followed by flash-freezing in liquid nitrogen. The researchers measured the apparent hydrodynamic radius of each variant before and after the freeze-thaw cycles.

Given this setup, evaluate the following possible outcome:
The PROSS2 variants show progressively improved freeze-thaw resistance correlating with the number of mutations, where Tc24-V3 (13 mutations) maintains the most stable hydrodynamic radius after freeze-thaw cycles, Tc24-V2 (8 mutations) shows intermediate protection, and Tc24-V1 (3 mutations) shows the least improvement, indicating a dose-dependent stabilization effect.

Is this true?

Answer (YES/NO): NO